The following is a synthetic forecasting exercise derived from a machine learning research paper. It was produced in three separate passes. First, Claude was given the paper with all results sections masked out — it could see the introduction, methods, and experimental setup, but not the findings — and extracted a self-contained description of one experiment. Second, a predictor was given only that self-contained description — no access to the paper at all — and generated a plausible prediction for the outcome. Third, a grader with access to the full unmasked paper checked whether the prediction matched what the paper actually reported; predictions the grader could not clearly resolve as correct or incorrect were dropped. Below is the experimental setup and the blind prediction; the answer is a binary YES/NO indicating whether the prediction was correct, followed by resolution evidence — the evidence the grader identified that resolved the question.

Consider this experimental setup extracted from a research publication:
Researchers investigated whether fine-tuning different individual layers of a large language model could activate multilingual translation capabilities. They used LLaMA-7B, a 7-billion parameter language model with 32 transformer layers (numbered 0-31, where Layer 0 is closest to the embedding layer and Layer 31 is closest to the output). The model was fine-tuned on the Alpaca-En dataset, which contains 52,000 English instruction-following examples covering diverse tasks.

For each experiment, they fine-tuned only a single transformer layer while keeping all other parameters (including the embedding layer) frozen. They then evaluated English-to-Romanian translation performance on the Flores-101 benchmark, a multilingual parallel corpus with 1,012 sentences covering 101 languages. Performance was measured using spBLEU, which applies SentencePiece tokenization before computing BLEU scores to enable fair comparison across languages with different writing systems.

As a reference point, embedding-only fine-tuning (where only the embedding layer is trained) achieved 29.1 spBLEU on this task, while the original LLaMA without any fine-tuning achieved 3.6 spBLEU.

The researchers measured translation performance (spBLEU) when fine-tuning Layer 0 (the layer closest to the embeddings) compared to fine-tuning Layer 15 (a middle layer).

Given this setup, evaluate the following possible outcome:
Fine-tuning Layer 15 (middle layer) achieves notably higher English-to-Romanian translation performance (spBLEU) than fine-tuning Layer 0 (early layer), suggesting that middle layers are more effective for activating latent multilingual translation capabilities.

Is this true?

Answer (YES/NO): NO